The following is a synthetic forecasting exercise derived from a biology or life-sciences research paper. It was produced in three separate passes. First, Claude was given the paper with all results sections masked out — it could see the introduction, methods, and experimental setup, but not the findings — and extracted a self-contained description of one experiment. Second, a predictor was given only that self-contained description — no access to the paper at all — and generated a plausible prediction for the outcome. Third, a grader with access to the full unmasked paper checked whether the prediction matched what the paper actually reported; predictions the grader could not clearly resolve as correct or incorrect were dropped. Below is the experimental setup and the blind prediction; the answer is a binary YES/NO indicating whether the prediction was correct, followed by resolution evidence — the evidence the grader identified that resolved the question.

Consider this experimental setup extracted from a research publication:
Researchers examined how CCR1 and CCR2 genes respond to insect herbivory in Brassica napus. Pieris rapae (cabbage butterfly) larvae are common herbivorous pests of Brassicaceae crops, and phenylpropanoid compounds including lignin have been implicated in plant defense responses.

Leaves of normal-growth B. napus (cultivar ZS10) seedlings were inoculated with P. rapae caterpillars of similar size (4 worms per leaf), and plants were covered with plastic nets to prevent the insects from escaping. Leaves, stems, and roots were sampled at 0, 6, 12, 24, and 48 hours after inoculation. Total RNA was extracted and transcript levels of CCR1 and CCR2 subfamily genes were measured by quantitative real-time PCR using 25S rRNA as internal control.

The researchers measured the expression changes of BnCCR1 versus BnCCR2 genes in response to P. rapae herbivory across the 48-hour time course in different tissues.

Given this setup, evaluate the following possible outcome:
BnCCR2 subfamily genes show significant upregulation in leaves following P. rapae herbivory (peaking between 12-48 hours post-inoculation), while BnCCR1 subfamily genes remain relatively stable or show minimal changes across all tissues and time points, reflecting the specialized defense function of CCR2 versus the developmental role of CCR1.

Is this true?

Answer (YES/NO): YES